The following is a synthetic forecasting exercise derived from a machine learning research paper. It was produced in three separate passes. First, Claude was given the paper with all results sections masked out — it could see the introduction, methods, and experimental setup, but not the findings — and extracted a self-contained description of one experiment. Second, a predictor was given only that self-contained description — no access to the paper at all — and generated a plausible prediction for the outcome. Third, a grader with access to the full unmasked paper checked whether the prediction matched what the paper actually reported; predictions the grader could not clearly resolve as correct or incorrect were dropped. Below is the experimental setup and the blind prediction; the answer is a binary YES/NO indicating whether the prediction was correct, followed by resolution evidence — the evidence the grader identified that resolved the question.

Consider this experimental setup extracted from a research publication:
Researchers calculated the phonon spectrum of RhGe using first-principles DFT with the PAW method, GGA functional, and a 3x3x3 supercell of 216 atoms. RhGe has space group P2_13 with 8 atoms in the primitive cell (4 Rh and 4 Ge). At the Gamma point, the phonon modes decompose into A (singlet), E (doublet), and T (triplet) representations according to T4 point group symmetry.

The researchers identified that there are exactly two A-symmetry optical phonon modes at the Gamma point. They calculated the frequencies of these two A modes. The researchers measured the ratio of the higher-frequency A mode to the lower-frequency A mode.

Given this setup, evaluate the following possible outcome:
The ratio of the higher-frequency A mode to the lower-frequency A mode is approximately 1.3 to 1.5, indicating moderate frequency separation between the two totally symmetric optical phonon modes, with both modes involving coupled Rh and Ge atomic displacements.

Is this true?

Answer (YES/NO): NO